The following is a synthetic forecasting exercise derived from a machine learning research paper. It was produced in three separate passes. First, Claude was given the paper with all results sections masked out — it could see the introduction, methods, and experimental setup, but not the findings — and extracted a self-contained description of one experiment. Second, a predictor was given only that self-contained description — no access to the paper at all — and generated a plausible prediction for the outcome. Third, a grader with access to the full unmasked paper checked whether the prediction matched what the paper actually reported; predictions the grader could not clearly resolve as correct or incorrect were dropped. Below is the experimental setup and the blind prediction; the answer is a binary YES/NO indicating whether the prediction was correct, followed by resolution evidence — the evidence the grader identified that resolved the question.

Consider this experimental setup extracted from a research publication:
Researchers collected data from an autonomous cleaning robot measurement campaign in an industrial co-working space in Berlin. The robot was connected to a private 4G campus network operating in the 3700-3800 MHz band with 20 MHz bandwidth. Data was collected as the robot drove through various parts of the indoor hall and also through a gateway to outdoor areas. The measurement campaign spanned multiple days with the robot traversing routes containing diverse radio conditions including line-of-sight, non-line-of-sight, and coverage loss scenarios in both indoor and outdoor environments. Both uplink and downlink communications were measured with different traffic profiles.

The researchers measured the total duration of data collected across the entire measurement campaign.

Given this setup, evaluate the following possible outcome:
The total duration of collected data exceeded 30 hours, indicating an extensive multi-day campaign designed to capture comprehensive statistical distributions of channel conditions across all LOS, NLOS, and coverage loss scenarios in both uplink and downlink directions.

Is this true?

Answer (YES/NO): NO